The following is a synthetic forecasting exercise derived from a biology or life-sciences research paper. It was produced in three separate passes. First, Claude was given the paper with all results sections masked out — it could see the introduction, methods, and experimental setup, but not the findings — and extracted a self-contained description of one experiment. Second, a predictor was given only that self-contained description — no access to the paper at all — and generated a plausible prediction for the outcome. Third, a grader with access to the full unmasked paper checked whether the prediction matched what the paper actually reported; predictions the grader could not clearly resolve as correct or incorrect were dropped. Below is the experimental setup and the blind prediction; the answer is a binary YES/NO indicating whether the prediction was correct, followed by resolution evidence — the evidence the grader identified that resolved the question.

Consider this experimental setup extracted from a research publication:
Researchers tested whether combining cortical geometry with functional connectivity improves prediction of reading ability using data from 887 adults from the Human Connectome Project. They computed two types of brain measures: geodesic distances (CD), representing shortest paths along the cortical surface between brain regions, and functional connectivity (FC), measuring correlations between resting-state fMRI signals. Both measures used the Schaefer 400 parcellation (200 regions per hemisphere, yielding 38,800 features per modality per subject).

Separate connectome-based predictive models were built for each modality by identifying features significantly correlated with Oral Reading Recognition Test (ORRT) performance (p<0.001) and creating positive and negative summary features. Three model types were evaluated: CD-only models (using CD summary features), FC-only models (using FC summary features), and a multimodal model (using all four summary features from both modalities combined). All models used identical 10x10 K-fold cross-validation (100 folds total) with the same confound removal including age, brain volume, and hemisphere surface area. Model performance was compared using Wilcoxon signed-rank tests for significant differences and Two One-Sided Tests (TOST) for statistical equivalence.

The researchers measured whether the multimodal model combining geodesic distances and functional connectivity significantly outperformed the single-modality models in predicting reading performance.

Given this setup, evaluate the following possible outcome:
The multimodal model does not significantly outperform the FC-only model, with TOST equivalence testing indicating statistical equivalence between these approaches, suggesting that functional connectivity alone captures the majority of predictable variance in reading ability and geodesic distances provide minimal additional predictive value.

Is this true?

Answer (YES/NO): NO